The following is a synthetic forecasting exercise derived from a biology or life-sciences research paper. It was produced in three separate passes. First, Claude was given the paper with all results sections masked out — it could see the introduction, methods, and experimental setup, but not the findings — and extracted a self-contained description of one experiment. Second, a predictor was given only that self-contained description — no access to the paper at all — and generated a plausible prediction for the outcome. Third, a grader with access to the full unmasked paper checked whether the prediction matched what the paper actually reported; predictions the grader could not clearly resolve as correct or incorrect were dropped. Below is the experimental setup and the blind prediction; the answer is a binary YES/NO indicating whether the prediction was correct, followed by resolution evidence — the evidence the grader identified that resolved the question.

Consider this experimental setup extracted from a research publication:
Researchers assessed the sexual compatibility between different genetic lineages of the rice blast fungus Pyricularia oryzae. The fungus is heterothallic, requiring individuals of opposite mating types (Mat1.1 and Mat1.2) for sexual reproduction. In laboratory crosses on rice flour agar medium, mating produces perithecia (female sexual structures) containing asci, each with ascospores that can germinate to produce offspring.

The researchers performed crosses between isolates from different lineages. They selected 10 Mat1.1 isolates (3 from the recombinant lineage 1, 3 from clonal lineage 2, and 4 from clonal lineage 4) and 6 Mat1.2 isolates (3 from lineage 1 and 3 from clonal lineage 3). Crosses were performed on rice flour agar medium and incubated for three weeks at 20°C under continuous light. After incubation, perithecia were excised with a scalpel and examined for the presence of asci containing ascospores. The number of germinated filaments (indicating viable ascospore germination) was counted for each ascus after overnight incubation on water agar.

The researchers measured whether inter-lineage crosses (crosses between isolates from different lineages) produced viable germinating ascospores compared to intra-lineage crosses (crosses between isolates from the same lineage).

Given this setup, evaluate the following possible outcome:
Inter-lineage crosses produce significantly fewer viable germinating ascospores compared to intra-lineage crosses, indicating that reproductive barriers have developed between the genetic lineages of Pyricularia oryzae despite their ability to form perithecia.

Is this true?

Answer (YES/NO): YES